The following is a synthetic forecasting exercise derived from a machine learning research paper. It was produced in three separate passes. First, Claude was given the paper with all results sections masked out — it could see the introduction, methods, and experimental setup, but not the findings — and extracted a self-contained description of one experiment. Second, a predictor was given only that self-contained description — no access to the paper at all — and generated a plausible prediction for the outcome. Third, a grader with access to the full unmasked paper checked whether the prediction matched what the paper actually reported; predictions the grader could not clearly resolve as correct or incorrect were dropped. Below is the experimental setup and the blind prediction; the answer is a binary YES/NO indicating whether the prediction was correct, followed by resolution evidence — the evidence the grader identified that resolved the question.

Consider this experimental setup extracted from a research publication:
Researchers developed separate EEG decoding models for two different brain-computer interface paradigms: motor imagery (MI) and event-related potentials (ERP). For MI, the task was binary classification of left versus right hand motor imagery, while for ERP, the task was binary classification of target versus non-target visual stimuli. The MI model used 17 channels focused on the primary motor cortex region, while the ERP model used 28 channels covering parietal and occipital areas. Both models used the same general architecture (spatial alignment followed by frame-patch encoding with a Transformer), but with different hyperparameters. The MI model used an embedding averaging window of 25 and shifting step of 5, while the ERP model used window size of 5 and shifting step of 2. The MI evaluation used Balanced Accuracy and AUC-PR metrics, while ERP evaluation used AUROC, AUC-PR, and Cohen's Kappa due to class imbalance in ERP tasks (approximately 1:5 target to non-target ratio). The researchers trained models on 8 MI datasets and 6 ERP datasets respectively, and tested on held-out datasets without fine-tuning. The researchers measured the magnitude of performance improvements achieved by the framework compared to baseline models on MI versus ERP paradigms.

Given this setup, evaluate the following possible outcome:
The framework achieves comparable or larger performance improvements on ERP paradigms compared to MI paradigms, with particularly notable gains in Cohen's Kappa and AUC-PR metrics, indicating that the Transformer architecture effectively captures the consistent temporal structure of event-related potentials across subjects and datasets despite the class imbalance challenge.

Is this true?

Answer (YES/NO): NO